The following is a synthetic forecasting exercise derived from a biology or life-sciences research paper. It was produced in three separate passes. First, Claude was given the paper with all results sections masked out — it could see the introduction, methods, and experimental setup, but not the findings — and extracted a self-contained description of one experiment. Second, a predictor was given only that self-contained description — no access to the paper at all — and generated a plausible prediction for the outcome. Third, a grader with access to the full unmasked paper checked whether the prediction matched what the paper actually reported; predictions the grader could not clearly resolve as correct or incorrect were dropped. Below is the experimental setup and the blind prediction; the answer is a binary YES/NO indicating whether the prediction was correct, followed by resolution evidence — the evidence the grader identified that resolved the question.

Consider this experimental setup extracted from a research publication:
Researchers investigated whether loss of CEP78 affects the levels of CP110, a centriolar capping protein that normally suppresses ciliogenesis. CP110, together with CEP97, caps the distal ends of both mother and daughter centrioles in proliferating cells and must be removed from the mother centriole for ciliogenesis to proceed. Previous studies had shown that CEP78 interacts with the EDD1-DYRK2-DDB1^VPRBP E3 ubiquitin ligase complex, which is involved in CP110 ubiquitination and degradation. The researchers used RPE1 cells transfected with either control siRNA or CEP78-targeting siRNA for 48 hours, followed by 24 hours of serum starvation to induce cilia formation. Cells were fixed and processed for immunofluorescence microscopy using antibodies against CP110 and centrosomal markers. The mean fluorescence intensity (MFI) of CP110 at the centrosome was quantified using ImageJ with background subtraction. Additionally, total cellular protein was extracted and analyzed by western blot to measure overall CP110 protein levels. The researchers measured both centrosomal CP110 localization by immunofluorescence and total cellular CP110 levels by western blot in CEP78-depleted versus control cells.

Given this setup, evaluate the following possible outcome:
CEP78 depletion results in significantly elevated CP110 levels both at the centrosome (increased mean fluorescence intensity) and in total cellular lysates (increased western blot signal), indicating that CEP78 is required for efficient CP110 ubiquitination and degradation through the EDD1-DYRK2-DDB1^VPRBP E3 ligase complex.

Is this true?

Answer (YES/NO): YES